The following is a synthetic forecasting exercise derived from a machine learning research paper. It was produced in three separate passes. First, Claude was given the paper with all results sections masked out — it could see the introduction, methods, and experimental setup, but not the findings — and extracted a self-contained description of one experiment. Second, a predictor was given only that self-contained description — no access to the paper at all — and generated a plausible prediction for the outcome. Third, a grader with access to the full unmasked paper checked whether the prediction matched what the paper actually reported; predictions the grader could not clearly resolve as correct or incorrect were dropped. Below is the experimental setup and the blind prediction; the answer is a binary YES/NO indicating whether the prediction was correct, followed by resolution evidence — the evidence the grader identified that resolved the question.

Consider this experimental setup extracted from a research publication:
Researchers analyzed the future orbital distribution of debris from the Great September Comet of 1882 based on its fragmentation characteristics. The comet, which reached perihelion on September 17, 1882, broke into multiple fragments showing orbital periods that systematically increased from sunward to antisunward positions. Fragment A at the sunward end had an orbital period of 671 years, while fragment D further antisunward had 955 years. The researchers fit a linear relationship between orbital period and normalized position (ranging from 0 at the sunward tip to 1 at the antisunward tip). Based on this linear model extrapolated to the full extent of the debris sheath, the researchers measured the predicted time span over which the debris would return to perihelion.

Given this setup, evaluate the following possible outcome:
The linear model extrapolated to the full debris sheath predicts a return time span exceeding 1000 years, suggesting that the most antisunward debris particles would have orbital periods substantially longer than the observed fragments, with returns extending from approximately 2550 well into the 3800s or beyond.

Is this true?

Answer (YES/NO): NO